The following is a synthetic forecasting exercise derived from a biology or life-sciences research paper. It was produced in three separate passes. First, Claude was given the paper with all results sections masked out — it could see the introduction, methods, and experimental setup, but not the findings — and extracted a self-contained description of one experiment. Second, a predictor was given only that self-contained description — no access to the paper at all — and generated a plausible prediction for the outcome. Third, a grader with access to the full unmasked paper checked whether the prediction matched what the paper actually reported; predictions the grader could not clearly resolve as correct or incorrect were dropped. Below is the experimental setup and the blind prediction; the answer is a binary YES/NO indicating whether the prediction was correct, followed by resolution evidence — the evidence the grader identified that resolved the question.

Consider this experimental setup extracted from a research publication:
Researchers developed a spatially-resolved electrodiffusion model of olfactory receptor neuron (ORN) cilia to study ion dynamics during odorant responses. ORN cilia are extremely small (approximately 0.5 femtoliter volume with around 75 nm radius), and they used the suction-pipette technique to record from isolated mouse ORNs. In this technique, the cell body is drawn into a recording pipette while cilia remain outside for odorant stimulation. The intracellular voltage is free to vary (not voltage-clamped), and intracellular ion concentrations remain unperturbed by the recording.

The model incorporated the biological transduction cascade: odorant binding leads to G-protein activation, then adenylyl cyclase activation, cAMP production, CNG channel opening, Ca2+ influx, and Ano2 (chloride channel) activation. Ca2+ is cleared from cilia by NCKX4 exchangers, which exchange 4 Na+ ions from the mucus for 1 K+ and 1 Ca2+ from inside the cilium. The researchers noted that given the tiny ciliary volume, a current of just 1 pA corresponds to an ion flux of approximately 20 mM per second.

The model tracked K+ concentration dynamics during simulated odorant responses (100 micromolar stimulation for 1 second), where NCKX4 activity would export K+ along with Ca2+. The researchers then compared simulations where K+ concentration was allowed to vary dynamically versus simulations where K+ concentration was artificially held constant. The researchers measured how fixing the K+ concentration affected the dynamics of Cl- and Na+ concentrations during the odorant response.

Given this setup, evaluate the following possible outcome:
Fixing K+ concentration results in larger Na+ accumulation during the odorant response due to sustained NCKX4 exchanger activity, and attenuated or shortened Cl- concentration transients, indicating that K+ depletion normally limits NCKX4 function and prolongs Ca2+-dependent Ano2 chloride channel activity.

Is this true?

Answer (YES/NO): NO